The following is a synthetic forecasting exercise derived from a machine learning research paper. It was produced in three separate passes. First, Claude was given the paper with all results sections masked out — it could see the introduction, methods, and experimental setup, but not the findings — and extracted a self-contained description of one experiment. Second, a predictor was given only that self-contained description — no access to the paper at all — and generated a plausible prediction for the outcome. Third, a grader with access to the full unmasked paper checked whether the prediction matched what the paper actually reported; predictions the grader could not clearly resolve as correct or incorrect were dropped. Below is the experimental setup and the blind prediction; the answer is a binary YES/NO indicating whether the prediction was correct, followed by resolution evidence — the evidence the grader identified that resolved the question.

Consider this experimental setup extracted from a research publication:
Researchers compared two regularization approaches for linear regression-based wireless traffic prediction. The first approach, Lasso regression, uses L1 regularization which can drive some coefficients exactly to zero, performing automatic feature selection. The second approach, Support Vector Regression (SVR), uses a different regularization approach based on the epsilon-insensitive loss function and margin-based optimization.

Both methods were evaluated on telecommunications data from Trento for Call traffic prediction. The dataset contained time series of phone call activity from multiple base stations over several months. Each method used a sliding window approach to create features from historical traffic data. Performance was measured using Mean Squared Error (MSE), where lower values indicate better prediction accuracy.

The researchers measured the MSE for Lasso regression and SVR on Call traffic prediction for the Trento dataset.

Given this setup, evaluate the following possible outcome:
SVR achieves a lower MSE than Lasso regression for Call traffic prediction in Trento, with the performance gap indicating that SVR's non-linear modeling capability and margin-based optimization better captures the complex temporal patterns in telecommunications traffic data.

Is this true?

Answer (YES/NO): NO